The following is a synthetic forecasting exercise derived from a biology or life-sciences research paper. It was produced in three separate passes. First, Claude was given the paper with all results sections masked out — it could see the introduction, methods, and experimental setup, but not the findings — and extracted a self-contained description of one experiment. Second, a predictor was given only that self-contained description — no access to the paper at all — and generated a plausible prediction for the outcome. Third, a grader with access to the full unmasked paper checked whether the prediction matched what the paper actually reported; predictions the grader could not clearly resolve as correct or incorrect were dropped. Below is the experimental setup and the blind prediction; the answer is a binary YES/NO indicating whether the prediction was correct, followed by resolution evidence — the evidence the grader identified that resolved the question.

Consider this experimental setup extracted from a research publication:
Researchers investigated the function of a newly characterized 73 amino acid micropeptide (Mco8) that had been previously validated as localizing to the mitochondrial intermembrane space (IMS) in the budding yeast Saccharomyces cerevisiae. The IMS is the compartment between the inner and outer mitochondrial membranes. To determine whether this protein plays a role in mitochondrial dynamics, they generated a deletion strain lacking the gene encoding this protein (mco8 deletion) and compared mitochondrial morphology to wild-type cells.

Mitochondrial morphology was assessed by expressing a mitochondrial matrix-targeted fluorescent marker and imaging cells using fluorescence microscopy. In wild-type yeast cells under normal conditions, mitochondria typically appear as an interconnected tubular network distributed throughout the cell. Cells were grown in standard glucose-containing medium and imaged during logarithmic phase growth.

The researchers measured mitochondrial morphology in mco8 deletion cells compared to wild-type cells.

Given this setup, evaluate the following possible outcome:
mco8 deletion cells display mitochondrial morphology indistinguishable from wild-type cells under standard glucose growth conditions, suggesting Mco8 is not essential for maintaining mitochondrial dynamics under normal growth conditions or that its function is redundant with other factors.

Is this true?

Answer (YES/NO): NO